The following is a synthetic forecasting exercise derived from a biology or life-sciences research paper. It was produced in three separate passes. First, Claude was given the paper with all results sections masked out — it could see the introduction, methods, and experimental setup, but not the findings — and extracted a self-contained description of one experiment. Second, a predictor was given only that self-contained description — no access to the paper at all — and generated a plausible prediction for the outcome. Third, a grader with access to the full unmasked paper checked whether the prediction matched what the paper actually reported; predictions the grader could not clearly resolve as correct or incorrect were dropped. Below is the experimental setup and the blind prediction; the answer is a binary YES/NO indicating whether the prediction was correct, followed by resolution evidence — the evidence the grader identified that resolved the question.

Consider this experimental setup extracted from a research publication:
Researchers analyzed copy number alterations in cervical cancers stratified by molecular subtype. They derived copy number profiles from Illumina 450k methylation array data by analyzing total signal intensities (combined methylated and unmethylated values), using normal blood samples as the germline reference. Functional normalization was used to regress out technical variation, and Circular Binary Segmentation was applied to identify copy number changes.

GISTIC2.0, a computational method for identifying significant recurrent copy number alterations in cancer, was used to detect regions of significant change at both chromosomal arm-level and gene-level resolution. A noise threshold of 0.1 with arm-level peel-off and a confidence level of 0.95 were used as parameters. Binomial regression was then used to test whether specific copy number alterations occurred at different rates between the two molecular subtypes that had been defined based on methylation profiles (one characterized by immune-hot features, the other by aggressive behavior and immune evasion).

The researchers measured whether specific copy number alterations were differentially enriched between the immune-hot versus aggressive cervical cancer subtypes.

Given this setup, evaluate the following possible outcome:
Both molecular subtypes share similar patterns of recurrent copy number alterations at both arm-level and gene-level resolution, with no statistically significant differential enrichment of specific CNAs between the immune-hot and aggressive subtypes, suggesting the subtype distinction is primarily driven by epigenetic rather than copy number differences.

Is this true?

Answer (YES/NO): NO